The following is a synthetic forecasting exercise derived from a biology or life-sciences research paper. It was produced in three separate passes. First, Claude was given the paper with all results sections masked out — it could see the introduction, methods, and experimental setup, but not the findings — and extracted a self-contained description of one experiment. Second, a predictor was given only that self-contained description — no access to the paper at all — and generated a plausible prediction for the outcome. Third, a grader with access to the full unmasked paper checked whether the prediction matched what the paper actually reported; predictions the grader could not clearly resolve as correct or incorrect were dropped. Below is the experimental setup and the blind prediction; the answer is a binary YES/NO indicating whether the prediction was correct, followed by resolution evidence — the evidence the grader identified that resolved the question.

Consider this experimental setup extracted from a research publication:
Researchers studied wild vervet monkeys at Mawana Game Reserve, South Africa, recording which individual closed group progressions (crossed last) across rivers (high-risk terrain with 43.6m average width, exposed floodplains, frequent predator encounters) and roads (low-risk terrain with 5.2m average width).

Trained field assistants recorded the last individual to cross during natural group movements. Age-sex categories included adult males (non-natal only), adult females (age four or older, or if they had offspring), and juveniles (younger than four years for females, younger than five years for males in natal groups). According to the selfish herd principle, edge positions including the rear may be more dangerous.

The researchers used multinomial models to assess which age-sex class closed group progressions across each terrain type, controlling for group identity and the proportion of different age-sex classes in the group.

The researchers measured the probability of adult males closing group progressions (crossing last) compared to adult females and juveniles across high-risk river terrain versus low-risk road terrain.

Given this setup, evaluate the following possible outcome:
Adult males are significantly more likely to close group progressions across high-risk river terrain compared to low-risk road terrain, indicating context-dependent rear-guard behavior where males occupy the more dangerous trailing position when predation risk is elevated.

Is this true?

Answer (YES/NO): NO